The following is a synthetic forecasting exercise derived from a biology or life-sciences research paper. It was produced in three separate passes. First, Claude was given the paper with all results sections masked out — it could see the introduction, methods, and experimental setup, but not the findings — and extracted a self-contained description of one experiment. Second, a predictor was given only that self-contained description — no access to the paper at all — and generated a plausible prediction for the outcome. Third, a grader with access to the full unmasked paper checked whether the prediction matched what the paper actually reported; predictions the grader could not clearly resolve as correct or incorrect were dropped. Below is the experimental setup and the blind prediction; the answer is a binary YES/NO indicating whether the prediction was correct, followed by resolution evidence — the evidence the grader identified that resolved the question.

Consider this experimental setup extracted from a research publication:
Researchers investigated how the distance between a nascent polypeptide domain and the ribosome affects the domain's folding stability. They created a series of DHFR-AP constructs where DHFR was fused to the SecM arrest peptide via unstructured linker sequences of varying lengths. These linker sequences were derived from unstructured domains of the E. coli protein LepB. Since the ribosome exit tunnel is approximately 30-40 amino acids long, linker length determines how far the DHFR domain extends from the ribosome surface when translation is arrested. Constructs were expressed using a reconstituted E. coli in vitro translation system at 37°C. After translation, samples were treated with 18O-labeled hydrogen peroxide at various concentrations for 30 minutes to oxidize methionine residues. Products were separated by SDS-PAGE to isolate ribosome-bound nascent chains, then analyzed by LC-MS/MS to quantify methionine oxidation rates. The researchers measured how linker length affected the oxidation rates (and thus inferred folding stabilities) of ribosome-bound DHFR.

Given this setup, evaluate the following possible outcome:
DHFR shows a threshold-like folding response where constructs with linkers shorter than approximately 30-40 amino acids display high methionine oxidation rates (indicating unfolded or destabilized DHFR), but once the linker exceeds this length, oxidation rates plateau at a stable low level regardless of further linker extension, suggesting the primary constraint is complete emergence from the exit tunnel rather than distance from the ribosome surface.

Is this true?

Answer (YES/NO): NO